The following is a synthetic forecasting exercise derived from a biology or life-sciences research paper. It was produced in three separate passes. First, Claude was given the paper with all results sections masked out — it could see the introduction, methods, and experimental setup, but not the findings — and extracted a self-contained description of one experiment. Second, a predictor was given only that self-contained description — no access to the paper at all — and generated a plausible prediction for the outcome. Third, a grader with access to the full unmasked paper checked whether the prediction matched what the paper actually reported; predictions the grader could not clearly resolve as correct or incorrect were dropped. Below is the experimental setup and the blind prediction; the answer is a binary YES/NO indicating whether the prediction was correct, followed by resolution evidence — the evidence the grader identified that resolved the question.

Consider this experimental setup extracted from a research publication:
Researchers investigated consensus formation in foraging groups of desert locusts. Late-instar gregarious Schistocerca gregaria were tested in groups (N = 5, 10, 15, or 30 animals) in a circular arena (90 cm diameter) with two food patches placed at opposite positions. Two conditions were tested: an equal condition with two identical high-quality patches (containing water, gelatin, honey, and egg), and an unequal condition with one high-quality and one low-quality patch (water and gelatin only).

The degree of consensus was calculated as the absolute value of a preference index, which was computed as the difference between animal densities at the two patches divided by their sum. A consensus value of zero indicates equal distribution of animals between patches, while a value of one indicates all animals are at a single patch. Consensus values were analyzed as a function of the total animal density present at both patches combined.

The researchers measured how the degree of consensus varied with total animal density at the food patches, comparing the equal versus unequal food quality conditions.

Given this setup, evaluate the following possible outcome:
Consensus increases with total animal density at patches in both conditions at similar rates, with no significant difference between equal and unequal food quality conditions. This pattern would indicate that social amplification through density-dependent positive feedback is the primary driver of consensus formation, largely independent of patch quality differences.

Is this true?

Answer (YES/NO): NO